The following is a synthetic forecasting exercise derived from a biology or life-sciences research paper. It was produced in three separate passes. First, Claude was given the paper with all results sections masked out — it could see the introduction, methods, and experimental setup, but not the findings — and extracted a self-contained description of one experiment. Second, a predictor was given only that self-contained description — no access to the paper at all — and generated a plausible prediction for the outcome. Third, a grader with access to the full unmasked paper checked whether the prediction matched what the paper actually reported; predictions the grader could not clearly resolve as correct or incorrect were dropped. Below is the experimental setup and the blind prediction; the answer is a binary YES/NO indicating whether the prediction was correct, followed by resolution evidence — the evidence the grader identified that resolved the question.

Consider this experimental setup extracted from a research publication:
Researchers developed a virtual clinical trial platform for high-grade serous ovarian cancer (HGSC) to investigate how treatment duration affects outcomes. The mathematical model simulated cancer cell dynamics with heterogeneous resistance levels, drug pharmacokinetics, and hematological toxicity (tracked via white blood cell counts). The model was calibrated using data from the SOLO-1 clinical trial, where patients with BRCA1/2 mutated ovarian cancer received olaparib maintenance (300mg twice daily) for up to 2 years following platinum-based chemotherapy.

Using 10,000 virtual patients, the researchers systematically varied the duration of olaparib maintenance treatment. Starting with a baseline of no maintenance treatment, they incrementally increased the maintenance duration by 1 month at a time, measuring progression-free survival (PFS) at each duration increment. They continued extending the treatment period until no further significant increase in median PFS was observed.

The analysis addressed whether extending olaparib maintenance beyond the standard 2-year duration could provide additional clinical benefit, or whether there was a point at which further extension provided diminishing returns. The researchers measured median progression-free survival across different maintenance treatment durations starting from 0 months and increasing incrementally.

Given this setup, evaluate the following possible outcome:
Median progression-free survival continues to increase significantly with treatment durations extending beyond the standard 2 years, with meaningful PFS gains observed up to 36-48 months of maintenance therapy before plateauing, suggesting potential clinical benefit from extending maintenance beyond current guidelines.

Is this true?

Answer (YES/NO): NO